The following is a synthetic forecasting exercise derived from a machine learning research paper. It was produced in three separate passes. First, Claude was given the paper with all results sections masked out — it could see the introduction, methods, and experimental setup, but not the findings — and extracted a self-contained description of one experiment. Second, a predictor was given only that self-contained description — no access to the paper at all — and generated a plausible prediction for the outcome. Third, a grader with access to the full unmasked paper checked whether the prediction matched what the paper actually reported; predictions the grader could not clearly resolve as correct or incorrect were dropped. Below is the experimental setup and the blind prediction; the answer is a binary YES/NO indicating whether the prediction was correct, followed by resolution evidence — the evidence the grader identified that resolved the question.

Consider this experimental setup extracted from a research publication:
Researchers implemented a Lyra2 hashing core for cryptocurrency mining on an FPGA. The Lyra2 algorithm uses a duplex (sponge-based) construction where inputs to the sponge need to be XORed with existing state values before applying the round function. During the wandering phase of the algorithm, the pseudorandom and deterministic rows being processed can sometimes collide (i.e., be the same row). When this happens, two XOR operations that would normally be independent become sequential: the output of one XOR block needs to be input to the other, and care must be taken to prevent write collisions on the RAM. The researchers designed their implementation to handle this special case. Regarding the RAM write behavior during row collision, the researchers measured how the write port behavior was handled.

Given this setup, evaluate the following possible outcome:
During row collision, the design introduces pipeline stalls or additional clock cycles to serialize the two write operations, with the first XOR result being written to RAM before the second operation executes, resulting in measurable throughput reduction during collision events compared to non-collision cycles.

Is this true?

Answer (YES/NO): NO